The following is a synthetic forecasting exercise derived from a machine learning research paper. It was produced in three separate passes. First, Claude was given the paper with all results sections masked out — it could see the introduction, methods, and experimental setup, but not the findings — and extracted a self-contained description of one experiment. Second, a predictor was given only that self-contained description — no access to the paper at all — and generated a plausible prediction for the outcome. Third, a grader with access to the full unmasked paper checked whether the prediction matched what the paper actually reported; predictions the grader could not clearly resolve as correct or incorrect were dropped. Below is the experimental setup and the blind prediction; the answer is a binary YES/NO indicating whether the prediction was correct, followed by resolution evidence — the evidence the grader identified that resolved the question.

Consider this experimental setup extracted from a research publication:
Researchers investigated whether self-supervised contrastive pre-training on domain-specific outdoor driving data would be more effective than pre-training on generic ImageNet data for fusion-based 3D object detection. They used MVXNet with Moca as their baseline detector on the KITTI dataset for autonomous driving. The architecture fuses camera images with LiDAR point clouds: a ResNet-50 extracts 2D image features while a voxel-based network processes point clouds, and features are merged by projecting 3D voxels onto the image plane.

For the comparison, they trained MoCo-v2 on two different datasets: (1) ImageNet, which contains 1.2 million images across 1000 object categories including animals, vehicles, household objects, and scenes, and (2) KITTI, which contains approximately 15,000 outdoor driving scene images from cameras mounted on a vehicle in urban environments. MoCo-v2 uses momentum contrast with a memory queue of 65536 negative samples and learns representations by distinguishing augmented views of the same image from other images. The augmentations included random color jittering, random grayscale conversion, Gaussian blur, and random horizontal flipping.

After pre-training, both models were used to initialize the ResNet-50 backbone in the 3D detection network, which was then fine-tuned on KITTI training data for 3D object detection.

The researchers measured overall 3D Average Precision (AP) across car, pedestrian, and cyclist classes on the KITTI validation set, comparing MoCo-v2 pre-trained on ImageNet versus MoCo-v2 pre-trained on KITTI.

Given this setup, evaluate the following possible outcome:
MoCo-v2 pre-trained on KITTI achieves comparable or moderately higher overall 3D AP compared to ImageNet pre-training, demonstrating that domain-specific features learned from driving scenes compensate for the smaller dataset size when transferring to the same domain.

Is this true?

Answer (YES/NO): NO